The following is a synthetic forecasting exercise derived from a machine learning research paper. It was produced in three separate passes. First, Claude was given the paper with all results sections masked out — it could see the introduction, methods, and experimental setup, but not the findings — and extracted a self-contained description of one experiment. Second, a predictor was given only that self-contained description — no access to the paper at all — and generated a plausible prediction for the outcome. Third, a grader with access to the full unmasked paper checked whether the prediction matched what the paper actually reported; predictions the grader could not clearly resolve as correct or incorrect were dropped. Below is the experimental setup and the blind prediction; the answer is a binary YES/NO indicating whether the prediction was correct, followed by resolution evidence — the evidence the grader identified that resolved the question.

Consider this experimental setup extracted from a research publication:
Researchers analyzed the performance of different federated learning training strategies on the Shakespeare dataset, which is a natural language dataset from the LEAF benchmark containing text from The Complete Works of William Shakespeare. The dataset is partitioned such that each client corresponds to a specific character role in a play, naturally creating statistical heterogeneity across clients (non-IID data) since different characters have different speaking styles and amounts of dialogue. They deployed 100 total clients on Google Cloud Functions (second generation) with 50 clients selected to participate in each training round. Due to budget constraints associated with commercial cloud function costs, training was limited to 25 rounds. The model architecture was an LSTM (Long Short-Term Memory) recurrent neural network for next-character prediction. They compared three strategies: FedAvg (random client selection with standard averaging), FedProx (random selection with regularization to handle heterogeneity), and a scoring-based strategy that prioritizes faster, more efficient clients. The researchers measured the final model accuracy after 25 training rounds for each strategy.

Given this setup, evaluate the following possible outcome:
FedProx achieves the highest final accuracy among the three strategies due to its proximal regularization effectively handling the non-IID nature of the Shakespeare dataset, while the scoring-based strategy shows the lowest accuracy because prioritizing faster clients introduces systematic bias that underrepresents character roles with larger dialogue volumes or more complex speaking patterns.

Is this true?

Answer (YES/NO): NO